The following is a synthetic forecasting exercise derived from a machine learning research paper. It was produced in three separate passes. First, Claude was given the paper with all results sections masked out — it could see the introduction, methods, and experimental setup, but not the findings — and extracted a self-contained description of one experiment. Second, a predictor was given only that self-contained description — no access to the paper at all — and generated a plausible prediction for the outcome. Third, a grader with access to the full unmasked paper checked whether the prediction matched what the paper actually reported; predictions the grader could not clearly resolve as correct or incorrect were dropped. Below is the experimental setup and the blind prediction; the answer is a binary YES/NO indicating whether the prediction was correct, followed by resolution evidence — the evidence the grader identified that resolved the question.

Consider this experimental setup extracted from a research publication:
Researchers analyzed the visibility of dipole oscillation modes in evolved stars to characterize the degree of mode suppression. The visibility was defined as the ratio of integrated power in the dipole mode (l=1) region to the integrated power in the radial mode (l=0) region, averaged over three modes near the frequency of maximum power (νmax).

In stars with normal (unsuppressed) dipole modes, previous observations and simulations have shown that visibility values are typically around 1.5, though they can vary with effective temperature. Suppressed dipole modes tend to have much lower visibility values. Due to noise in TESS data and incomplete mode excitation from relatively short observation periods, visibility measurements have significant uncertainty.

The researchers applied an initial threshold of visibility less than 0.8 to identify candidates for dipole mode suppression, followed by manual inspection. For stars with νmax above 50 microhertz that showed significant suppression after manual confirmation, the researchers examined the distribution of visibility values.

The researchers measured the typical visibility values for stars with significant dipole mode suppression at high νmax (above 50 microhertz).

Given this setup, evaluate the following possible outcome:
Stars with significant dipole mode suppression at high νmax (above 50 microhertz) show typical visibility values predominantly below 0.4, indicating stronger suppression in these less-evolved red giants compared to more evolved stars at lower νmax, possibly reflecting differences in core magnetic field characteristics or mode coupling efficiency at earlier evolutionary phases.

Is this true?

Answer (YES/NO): NO